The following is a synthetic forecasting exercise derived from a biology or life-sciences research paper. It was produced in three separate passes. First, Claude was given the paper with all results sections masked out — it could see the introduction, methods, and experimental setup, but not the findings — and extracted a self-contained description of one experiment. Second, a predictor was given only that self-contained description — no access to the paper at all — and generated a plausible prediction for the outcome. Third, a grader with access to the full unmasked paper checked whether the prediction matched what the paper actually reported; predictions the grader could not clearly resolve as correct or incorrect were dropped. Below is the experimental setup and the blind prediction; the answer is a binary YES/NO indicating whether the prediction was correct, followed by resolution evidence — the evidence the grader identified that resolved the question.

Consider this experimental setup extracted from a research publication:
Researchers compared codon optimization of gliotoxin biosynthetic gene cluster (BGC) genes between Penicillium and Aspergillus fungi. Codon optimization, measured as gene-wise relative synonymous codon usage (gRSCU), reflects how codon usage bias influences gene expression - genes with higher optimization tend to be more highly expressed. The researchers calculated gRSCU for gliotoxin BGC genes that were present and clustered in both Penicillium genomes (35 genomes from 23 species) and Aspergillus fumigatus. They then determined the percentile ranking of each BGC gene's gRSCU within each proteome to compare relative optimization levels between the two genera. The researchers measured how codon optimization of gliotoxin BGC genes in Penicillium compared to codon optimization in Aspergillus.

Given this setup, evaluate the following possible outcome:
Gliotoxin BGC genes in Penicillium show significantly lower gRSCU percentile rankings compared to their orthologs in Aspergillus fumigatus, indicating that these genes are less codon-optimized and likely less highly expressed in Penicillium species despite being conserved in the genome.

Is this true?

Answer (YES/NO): YES